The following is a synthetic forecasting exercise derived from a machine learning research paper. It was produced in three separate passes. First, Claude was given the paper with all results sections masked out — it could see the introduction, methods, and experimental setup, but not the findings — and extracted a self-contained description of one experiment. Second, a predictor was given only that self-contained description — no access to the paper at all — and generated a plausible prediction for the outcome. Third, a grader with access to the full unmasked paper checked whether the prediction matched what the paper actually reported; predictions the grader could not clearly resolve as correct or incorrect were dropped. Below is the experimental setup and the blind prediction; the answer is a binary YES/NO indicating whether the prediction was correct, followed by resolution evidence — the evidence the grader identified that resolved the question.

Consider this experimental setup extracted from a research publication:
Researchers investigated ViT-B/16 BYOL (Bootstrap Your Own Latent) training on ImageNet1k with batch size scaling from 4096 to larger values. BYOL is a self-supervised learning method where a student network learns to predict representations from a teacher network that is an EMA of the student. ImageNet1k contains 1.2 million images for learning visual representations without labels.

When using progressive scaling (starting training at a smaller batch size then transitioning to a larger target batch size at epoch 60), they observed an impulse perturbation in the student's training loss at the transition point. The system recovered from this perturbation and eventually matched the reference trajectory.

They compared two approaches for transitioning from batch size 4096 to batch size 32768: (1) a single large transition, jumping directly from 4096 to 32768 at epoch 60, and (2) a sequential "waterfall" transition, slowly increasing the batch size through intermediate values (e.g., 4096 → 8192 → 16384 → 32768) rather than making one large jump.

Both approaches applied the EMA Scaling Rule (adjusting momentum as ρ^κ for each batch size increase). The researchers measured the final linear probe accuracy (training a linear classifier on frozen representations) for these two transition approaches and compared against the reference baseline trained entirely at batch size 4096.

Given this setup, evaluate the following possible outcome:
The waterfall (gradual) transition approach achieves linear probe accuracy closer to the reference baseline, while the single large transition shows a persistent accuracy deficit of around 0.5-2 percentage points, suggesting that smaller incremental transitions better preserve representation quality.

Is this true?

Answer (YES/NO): NO